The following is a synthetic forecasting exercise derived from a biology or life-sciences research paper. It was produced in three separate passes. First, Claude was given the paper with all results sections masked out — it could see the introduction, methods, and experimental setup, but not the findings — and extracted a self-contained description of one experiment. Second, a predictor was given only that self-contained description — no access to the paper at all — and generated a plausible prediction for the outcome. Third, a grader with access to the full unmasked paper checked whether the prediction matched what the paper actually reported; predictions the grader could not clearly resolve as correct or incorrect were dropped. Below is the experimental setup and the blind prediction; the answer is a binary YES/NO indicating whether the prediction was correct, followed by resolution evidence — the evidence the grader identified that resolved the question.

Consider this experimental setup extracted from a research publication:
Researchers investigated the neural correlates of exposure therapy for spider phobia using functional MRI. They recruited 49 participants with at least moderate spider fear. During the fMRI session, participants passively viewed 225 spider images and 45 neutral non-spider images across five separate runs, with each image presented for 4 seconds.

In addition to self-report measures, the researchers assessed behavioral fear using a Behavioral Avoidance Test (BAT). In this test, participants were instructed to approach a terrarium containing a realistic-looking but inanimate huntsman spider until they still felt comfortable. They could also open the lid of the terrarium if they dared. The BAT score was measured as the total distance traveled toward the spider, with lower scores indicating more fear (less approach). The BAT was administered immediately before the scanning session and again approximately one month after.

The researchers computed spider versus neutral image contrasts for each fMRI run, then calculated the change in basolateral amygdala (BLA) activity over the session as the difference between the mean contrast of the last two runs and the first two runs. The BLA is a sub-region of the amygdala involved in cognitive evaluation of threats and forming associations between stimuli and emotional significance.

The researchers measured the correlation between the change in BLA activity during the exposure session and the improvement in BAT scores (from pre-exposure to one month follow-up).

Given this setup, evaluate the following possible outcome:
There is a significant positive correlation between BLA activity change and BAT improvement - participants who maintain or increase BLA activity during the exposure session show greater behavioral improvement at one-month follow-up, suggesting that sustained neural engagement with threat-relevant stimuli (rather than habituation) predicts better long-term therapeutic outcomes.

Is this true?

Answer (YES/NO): YES